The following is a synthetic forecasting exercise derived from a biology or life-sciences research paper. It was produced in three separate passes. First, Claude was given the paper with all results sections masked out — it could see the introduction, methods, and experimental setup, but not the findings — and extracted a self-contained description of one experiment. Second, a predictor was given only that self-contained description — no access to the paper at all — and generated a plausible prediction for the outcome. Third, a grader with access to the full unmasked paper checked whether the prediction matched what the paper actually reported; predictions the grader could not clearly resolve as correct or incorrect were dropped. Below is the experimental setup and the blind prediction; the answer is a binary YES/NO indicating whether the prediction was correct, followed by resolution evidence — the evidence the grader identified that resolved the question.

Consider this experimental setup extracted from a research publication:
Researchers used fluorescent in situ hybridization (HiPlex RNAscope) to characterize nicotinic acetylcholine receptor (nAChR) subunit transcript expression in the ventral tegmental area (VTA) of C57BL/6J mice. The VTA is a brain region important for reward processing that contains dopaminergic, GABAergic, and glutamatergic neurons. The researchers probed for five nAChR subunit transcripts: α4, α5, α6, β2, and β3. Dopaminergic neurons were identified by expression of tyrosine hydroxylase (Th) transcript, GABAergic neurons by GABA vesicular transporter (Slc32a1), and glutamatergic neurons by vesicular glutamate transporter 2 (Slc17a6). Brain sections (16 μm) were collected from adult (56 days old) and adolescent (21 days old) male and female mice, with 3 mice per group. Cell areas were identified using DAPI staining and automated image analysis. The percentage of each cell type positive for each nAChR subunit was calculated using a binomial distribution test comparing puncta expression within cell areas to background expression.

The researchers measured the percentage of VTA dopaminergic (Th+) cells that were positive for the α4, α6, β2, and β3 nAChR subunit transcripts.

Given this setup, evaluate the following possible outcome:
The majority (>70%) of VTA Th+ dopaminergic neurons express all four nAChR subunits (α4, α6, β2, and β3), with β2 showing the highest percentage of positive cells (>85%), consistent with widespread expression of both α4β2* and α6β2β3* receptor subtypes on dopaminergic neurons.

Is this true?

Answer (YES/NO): YES